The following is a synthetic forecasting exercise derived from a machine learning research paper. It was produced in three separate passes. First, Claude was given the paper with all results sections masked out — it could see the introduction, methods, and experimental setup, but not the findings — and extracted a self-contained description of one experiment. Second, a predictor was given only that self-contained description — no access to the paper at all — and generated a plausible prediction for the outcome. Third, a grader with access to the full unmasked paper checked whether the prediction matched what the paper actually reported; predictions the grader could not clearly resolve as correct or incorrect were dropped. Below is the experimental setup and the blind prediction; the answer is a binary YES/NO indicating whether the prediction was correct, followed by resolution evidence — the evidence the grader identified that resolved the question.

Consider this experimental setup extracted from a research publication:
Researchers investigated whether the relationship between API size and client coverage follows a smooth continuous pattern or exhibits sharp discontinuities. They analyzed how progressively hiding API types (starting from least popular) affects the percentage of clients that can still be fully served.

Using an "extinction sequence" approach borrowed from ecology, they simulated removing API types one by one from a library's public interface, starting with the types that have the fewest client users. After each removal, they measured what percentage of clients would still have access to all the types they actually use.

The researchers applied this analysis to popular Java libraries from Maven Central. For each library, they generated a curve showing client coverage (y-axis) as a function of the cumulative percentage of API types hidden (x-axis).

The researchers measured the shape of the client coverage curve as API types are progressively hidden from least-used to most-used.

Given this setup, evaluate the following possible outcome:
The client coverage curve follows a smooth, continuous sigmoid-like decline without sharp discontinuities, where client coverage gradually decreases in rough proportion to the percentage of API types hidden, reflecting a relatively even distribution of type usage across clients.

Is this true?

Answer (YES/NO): NO